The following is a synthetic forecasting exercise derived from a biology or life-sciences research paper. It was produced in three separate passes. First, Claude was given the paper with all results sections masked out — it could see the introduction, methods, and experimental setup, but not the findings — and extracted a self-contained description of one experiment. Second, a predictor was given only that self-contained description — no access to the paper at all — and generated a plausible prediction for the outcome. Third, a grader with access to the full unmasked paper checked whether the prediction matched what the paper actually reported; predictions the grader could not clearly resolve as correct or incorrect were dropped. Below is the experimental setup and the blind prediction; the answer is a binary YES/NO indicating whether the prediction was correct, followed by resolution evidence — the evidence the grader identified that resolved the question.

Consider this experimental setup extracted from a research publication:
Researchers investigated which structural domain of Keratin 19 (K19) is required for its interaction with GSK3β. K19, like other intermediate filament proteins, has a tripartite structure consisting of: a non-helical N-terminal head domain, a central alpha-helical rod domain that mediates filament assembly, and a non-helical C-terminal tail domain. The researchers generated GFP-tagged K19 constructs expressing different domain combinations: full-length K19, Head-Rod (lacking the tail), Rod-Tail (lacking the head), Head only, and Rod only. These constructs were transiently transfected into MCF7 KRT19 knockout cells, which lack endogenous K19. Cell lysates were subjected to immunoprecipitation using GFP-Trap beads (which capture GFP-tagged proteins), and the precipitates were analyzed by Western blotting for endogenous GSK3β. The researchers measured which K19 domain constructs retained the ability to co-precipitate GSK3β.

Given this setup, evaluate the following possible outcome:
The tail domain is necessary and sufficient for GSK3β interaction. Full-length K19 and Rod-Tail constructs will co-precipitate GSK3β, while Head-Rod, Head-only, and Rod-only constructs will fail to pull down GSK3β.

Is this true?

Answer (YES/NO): NO